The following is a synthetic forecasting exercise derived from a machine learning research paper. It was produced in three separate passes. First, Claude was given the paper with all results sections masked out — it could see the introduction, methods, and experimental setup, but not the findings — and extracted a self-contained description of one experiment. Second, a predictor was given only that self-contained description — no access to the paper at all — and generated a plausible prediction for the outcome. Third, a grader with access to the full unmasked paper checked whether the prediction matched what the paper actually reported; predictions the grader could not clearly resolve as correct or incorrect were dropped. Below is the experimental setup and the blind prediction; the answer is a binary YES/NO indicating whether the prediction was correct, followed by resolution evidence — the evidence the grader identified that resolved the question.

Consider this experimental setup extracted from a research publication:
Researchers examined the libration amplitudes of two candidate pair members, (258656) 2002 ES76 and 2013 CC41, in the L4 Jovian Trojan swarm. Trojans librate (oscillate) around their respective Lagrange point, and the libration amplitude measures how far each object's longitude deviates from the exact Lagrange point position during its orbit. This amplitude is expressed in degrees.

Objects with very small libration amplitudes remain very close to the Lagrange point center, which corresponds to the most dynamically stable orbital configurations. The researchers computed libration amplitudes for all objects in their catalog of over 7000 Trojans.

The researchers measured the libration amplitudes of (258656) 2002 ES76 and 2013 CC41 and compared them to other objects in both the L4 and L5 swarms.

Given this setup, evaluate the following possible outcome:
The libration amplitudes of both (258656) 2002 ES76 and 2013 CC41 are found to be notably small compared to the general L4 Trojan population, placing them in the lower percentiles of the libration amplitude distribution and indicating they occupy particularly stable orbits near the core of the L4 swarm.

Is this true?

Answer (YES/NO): YES